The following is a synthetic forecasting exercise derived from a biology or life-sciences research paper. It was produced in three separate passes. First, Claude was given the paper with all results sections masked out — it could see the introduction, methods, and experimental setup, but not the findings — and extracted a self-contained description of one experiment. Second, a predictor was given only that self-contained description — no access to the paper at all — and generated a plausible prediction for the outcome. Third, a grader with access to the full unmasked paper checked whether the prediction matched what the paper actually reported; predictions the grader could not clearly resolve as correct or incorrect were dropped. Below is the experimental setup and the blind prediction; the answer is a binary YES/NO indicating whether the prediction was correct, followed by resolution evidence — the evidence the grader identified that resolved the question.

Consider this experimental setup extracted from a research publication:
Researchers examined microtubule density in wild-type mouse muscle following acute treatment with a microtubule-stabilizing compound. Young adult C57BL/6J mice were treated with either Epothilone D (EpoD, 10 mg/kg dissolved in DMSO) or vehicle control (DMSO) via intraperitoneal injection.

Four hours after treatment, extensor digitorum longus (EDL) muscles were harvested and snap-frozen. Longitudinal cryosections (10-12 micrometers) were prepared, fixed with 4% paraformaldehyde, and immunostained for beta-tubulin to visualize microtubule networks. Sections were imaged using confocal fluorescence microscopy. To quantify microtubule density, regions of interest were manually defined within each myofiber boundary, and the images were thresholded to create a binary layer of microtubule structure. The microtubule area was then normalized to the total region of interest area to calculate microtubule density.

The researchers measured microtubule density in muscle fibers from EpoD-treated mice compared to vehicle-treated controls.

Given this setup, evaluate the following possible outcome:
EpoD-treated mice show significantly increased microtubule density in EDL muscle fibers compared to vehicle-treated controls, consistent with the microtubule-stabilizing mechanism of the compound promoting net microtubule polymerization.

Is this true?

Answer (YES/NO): YES